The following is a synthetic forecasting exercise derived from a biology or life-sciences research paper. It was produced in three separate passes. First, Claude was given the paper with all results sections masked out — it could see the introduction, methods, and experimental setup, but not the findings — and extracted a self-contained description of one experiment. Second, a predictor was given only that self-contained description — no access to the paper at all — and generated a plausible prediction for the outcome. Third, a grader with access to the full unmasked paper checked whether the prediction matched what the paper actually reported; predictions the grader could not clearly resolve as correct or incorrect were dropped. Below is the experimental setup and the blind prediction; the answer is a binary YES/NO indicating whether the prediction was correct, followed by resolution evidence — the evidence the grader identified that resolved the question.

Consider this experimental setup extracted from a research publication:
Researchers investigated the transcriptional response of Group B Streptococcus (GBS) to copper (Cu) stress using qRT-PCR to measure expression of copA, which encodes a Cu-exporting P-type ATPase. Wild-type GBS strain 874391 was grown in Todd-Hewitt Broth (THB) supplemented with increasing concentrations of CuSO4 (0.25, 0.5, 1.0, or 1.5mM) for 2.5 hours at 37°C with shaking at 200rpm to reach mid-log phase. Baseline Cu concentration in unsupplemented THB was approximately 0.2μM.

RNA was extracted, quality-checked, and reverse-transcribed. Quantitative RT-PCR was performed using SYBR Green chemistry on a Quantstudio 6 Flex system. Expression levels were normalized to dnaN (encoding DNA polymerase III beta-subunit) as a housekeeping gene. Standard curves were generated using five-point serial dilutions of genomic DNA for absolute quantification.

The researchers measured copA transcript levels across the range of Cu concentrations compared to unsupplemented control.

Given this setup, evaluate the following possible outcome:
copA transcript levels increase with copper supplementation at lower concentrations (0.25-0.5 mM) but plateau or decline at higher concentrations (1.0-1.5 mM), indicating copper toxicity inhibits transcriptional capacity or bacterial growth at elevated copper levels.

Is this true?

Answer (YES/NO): NO